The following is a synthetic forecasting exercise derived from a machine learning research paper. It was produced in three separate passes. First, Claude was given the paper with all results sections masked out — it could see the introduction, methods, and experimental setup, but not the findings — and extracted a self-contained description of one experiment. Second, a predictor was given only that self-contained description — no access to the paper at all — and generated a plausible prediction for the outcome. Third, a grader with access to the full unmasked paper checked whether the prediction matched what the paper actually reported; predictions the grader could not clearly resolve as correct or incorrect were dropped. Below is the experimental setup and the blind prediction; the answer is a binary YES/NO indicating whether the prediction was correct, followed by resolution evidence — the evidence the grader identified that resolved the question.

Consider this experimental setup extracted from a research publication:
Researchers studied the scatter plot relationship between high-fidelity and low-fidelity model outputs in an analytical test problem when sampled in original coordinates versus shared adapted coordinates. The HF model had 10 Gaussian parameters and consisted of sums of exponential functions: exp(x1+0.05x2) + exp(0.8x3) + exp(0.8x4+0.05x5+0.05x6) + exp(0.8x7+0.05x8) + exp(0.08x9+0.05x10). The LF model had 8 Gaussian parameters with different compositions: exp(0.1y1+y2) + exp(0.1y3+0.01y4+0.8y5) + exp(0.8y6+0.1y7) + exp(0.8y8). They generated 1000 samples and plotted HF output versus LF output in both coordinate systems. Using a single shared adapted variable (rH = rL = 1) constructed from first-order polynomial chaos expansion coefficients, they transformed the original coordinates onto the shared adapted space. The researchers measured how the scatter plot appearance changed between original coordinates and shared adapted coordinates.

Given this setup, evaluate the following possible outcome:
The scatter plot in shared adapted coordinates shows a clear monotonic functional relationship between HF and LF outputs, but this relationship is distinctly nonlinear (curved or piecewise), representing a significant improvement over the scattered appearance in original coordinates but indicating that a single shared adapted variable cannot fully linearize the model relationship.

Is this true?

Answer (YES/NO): NO